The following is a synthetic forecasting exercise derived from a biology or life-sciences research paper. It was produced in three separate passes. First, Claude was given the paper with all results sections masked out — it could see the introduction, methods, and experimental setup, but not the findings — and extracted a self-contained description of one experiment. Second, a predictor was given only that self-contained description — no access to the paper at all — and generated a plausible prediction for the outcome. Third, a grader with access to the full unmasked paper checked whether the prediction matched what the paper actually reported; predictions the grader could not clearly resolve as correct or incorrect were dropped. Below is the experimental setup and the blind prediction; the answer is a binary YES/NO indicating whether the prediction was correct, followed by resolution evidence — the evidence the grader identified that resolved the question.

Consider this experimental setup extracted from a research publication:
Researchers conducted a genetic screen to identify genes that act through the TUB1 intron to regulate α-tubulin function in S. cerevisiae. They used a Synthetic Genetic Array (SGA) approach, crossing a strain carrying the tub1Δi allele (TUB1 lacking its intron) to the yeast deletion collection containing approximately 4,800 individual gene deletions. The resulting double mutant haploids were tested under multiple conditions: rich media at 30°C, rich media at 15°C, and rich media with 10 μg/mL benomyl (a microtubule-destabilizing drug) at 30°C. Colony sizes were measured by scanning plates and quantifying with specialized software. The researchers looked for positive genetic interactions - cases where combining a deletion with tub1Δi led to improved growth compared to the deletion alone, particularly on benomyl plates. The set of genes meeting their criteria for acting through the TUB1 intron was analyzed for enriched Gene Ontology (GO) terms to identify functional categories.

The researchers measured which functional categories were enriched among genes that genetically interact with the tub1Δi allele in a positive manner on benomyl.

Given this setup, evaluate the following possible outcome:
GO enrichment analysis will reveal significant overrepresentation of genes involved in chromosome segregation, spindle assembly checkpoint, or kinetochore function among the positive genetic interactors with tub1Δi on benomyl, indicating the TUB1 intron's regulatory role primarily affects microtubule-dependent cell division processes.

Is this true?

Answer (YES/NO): NO